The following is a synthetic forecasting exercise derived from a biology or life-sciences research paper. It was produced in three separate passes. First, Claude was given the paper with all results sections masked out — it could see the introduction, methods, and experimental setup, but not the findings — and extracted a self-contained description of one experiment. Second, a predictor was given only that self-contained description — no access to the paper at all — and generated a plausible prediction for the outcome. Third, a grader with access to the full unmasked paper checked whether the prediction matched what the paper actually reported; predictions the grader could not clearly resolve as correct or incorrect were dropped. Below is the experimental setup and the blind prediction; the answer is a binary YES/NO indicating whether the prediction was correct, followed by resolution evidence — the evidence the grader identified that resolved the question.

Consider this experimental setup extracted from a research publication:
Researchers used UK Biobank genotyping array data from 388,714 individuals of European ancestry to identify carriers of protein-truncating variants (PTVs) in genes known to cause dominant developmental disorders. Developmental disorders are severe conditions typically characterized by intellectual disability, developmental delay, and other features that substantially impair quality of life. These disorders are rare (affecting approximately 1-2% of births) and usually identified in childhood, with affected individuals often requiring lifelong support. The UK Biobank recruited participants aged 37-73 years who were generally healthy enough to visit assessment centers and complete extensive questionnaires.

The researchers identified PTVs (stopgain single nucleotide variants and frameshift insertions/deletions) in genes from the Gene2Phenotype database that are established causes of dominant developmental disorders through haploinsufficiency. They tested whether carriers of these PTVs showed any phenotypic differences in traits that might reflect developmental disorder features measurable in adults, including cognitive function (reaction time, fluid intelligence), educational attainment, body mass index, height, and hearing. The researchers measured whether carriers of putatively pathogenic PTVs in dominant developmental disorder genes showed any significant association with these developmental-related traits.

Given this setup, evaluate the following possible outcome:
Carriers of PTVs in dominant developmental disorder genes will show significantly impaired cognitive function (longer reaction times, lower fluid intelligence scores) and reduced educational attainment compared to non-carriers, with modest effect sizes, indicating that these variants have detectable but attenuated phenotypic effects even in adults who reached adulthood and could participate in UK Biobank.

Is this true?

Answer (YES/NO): NO